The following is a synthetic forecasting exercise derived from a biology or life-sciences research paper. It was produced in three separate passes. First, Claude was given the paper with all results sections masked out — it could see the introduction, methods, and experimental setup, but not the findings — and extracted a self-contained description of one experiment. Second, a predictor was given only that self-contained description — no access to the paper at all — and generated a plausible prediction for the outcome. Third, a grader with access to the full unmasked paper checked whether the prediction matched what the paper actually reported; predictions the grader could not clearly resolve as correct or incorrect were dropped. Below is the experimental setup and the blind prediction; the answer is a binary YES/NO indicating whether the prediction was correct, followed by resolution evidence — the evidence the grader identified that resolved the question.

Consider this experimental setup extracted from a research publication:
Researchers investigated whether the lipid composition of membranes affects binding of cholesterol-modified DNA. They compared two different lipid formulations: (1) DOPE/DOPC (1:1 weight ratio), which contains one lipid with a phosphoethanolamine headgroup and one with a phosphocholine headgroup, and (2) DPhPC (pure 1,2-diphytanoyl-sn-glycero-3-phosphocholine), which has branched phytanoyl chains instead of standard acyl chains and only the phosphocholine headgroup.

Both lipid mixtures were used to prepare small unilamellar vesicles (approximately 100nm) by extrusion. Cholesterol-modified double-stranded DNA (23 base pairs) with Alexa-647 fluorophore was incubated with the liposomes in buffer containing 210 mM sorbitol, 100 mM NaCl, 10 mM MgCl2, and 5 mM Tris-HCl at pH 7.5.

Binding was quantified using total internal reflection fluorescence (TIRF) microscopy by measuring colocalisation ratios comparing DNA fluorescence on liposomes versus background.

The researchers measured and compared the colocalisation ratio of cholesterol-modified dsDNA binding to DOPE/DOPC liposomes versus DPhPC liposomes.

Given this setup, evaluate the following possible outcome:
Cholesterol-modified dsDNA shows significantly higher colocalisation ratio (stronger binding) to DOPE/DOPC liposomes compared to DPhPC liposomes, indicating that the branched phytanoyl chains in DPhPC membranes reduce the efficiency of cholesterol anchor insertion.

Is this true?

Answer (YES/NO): NO